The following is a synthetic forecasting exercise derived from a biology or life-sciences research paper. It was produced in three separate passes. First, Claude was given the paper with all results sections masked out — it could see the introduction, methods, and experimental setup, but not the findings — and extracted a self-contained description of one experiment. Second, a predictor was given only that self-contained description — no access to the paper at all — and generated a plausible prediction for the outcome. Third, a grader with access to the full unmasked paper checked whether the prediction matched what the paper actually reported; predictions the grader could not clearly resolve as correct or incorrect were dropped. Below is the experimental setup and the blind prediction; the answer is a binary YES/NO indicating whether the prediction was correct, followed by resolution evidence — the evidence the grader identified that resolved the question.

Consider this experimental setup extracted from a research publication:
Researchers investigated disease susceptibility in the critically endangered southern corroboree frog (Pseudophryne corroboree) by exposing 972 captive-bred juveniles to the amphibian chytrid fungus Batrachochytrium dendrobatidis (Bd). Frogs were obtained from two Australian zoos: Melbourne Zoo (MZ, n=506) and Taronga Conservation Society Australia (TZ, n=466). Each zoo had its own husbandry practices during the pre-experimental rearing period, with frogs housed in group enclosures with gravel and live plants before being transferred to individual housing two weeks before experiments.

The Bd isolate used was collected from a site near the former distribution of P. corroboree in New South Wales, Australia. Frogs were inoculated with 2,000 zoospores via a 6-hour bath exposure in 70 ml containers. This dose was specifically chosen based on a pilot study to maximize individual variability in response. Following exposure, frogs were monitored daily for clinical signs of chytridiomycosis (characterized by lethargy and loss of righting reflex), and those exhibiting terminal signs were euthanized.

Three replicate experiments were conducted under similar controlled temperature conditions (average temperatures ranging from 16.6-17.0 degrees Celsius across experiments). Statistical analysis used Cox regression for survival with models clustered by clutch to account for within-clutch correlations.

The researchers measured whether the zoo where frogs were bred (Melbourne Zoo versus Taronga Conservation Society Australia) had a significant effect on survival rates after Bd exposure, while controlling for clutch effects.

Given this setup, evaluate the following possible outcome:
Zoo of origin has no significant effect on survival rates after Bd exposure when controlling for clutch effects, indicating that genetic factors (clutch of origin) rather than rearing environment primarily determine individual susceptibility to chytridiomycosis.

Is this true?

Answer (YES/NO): NO